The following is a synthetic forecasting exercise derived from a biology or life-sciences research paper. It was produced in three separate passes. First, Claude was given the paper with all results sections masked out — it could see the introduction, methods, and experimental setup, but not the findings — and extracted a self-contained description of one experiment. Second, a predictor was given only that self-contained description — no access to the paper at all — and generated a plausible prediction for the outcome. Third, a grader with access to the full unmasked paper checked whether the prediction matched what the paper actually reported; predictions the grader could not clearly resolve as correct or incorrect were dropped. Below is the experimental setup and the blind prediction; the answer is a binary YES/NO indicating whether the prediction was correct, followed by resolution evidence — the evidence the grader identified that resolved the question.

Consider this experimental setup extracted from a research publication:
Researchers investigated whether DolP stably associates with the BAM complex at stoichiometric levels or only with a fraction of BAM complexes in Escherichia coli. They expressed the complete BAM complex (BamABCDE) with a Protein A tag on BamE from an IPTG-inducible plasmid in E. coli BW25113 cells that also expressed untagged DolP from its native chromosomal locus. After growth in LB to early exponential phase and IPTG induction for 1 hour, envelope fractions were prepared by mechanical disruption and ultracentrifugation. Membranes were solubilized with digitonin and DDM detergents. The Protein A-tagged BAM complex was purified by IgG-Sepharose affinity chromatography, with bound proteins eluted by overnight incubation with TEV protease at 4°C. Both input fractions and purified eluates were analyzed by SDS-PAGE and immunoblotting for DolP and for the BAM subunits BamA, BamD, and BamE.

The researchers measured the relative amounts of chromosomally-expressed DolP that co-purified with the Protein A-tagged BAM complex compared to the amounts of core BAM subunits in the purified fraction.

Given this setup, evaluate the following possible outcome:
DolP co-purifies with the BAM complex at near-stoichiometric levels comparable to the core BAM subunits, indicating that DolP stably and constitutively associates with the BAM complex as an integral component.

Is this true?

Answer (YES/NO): NO